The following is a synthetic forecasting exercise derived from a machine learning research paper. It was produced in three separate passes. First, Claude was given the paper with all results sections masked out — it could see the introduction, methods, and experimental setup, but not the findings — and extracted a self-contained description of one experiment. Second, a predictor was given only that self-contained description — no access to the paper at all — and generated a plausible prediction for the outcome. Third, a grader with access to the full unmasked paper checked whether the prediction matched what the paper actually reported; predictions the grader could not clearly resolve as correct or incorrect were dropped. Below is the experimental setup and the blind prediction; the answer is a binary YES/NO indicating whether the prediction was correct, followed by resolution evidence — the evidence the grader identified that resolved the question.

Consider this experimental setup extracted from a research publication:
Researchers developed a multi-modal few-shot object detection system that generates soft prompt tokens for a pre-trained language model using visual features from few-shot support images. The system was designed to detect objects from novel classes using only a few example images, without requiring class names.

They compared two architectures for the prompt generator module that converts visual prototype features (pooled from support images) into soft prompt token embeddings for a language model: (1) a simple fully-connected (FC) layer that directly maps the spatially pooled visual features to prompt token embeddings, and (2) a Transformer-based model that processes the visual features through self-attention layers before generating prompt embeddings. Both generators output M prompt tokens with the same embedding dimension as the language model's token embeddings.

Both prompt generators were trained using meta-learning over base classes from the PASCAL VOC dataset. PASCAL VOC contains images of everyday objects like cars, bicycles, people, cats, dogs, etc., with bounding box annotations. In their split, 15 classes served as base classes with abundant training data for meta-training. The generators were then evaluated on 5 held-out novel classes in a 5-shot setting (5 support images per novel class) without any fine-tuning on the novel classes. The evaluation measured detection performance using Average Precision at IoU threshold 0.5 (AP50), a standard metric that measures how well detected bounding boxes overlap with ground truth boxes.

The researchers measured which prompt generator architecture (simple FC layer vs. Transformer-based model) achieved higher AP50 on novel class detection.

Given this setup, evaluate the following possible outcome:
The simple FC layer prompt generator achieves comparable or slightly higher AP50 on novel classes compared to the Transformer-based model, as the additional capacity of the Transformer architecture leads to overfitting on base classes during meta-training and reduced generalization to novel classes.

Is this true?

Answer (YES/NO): YES